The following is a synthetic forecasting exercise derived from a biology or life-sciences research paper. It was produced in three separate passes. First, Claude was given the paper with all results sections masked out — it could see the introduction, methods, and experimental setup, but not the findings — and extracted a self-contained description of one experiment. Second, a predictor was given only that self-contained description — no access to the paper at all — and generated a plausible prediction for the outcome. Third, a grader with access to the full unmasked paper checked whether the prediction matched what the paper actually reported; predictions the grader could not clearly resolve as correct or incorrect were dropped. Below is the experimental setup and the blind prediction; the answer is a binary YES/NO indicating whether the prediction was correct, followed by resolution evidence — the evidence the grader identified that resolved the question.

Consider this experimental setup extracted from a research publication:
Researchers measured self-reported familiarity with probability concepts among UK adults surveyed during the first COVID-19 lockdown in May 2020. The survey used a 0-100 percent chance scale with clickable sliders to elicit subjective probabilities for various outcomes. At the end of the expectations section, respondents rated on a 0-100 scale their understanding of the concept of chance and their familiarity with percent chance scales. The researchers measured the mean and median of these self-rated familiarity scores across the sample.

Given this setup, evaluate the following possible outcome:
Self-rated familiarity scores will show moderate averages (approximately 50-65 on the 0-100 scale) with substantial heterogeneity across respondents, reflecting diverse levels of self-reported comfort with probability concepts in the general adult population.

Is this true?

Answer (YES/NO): NO